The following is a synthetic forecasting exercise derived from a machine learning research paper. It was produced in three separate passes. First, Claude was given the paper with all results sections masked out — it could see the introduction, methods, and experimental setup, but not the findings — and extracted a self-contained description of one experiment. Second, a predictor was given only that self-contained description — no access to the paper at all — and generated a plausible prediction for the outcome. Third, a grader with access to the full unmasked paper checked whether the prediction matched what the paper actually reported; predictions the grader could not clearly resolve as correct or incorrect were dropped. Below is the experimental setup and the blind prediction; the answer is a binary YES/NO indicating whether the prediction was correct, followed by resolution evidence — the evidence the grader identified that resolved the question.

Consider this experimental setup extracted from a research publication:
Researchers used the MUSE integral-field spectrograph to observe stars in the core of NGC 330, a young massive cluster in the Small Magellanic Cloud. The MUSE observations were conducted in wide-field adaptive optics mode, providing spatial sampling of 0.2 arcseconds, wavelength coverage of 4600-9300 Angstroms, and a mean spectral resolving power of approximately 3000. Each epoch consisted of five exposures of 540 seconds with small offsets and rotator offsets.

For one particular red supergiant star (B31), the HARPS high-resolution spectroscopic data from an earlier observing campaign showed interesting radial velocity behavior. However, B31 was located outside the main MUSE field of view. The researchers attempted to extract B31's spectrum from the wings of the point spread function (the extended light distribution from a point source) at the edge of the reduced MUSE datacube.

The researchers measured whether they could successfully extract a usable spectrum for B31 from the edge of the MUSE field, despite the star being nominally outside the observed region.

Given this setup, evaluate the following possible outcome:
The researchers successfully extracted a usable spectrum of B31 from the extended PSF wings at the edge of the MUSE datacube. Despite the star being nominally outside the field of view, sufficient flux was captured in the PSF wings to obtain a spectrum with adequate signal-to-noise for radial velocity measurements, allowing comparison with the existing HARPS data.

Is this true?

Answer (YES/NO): YES